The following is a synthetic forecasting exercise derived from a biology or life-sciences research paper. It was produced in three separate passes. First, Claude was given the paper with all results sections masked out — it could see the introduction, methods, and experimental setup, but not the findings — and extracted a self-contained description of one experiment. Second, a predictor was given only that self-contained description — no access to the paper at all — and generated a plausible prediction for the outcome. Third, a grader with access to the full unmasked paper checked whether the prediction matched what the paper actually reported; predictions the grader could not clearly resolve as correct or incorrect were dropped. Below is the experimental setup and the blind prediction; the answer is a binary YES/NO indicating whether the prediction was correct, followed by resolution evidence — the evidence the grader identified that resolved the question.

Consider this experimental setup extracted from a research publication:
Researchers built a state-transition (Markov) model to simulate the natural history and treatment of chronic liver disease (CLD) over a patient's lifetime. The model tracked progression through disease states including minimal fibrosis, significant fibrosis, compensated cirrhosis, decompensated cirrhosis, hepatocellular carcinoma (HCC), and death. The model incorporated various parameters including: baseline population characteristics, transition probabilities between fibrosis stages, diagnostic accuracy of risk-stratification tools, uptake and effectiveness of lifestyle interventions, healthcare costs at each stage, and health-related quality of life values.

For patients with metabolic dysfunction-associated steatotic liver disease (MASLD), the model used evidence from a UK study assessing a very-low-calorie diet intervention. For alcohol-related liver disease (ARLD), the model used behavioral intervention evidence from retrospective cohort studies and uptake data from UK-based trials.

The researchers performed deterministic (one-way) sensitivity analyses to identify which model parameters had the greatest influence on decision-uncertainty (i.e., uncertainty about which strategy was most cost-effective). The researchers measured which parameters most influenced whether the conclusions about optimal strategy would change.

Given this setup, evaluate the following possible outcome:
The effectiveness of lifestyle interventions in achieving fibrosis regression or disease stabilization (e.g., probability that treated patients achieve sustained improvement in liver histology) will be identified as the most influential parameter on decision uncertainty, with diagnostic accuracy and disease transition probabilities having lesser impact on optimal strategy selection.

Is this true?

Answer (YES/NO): YES